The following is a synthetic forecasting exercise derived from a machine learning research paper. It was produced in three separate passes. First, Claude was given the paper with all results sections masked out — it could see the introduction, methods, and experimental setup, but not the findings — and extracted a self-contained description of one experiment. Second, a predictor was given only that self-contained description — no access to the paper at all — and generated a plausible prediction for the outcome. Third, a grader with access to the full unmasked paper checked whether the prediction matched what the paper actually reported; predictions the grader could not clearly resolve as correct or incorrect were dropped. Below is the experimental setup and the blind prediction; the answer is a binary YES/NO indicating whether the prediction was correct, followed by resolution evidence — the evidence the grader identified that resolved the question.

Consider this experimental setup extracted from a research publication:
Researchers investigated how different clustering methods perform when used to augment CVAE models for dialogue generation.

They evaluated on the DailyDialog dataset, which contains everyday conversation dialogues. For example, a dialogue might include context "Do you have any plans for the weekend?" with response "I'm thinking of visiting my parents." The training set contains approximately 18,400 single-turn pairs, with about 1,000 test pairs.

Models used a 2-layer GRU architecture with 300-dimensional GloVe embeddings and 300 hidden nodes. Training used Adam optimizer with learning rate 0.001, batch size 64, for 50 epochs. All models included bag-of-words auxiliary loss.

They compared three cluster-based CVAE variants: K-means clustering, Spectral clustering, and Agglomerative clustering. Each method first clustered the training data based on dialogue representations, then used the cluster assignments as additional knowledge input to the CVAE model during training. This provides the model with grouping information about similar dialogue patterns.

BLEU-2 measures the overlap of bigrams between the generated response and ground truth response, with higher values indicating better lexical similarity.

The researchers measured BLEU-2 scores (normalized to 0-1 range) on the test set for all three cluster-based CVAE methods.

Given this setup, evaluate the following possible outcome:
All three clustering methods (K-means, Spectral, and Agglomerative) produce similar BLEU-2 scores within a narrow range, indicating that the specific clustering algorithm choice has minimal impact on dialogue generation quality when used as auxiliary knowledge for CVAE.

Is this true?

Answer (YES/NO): YES